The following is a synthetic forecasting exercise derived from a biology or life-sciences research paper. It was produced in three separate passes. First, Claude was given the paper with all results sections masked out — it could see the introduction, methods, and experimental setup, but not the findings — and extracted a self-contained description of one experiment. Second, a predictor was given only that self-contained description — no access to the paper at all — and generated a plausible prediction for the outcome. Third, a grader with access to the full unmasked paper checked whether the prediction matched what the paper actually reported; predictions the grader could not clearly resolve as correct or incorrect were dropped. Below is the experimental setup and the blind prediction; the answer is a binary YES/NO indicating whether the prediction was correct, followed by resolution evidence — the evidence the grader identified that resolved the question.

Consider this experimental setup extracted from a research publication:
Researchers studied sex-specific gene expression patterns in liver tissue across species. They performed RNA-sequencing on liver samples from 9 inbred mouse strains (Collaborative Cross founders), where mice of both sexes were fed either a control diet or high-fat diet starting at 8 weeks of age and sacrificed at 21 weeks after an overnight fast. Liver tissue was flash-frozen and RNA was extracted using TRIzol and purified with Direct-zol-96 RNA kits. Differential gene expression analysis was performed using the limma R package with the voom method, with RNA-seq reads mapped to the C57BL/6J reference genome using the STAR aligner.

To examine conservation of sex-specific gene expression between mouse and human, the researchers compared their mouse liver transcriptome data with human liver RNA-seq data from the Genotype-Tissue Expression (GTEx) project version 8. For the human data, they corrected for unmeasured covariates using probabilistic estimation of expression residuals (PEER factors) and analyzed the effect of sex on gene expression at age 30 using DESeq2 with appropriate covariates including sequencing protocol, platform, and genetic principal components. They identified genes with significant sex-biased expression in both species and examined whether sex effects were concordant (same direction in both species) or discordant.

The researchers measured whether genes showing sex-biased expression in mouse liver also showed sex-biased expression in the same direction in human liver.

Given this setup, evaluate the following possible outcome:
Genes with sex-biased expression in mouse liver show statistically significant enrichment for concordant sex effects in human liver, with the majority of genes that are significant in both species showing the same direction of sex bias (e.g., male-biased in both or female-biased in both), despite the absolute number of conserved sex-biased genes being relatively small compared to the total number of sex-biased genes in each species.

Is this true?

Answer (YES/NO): YES